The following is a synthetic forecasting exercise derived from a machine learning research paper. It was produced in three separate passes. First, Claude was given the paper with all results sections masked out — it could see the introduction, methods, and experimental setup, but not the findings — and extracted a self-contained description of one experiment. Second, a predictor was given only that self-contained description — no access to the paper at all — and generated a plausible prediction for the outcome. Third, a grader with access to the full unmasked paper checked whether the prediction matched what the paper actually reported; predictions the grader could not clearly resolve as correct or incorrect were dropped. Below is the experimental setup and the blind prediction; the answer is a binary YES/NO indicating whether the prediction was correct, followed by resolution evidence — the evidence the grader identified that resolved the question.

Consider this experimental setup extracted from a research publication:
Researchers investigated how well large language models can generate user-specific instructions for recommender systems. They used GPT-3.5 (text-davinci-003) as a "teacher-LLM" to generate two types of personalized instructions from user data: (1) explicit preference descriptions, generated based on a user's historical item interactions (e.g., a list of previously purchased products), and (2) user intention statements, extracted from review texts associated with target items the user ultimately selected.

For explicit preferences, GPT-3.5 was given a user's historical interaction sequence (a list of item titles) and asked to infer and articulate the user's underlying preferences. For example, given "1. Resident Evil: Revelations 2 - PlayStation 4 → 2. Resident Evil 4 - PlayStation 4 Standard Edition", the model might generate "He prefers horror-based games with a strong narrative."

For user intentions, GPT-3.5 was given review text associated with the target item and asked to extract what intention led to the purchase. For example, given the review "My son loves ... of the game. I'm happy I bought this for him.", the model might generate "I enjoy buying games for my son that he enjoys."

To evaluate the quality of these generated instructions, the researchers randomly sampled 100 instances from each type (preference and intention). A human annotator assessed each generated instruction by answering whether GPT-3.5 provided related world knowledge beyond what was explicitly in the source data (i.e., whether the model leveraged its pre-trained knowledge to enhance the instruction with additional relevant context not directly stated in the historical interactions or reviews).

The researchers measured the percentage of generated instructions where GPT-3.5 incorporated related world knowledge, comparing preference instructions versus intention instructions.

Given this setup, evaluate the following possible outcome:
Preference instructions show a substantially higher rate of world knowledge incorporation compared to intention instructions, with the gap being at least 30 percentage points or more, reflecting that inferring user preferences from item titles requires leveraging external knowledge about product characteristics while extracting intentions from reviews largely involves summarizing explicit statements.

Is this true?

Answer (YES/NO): YES